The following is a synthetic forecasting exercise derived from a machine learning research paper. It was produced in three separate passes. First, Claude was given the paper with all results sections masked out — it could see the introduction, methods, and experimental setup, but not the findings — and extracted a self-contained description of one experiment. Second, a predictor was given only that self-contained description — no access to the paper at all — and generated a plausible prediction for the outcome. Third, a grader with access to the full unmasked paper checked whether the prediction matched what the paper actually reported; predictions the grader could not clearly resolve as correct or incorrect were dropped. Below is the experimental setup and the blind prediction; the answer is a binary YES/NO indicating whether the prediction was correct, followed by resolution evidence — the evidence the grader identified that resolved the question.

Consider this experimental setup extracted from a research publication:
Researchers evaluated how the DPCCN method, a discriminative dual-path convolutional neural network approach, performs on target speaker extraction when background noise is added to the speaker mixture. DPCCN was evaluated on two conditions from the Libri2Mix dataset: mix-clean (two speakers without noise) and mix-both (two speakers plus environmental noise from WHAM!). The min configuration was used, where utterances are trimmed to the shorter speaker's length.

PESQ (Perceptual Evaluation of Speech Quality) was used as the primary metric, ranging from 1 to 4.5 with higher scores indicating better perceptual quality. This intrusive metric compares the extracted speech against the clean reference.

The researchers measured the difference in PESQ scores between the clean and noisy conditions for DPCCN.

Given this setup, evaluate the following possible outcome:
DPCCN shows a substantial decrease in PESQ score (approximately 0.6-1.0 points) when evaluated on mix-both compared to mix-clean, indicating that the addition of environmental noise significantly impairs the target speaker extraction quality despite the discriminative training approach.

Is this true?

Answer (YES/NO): NO